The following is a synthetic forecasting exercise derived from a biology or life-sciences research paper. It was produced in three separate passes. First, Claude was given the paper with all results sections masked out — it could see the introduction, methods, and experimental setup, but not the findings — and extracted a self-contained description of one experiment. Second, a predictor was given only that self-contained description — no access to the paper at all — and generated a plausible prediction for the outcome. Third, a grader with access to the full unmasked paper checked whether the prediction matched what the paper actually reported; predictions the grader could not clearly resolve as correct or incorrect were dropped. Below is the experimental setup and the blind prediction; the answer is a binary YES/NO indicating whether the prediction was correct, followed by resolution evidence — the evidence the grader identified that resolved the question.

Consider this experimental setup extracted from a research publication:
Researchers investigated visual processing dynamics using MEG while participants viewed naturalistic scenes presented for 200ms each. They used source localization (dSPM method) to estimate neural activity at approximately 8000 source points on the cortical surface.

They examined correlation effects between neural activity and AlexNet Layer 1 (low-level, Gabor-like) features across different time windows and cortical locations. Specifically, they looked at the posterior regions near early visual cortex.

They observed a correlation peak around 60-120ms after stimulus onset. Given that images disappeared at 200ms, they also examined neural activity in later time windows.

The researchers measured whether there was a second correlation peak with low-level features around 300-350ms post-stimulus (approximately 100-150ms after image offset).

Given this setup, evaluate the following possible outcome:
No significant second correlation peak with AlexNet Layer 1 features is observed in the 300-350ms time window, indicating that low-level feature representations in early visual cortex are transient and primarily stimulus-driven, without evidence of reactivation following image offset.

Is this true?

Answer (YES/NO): NO